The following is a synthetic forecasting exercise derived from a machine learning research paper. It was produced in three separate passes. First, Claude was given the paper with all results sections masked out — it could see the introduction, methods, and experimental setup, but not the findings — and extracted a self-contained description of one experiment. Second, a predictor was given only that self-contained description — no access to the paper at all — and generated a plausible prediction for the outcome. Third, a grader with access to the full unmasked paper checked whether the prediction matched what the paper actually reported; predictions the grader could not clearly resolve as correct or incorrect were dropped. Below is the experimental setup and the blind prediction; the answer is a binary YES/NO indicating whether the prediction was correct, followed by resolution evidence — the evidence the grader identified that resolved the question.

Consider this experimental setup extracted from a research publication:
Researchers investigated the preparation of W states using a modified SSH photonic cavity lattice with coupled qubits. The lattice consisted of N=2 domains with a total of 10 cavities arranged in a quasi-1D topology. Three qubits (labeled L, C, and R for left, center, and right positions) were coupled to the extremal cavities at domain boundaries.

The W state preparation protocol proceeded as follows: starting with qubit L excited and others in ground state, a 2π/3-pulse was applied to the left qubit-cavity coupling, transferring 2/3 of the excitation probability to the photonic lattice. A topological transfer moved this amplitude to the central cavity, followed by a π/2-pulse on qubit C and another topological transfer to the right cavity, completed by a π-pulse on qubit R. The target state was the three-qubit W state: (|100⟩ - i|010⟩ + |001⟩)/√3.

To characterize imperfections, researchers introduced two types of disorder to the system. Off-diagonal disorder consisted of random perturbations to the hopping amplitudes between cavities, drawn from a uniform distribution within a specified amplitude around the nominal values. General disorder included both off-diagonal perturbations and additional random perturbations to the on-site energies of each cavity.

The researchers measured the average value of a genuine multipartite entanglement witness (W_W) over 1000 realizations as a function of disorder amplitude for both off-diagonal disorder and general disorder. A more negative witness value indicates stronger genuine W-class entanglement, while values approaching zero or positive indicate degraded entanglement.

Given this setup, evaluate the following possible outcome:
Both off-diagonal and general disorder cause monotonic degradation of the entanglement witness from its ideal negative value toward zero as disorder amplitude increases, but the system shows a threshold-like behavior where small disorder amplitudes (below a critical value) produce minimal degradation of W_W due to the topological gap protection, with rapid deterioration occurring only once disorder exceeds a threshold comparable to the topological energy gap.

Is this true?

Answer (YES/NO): NO